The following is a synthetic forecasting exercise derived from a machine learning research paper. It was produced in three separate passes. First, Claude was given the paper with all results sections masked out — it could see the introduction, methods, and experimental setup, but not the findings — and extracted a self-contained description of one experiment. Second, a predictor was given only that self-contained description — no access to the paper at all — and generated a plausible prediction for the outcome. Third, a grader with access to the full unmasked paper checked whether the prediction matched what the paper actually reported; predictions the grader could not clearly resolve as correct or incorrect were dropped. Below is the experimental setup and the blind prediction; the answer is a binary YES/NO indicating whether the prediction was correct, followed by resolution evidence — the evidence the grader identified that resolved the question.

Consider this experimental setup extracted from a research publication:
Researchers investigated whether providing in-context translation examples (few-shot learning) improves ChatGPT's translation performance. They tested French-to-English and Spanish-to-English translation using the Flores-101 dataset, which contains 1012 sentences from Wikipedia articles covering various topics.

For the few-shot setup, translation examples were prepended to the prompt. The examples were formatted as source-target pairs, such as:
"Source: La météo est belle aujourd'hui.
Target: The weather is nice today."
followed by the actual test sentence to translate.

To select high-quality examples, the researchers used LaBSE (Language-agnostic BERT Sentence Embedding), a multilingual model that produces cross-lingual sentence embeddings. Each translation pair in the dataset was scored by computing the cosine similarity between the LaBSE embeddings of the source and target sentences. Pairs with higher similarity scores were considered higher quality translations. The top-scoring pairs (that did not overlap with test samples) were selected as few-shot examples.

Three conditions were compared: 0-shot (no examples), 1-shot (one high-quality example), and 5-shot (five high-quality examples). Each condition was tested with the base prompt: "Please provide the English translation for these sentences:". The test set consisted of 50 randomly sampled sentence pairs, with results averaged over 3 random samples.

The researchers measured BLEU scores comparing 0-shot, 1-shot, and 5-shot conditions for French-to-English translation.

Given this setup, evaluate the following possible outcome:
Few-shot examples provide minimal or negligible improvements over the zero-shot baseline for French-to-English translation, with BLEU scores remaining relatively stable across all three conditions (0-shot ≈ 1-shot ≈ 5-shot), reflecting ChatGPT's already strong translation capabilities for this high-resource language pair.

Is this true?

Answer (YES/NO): NO